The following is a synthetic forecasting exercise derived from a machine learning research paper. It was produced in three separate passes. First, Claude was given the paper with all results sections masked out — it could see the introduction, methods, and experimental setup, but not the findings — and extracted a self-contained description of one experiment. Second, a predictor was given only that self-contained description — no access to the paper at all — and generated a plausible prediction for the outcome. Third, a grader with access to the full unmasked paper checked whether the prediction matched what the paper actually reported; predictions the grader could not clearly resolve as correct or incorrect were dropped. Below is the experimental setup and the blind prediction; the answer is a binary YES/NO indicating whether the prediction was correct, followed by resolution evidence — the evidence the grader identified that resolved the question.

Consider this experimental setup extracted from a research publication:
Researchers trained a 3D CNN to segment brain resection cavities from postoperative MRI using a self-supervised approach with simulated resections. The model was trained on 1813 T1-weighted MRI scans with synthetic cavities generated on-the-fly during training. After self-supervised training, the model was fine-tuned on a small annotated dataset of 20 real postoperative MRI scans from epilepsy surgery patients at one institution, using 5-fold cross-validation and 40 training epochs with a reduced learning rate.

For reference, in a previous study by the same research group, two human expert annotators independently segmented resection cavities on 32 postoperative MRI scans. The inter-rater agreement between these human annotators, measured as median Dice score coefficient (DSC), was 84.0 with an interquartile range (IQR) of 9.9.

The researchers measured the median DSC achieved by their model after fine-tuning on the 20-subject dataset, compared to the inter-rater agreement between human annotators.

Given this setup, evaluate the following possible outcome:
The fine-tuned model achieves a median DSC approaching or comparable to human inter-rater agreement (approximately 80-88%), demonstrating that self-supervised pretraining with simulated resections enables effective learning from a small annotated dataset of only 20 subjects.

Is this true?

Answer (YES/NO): YES